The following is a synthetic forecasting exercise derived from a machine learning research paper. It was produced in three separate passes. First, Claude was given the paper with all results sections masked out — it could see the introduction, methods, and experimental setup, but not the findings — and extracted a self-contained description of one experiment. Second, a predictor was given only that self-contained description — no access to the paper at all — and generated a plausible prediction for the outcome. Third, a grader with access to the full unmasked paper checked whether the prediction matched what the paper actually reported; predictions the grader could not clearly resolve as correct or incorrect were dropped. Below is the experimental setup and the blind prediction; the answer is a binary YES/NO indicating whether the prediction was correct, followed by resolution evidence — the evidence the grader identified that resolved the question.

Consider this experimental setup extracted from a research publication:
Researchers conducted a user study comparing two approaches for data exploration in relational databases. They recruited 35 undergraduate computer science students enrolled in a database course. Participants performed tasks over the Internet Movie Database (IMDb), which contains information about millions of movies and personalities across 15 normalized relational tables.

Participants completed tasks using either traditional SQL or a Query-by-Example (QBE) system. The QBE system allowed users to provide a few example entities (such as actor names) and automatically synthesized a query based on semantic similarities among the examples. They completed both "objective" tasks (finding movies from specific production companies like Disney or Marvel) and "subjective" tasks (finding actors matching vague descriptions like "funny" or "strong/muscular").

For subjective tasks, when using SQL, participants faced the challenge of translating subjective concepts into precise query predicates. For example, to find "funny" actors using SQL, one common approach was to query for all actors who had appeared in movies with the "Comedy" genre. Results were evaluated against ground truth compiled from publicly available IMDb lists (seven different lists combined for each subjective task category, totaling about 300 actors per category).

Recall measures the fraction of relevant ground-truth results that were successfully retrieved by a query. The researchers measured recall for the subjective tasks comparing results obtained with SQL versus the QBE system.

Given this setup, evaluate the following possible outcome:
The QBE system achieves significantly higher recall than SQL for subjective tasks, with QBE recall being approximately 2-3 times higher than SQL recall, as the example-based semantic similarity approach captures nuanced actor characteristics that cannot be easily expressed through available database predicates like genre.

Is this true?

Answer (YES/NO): NO